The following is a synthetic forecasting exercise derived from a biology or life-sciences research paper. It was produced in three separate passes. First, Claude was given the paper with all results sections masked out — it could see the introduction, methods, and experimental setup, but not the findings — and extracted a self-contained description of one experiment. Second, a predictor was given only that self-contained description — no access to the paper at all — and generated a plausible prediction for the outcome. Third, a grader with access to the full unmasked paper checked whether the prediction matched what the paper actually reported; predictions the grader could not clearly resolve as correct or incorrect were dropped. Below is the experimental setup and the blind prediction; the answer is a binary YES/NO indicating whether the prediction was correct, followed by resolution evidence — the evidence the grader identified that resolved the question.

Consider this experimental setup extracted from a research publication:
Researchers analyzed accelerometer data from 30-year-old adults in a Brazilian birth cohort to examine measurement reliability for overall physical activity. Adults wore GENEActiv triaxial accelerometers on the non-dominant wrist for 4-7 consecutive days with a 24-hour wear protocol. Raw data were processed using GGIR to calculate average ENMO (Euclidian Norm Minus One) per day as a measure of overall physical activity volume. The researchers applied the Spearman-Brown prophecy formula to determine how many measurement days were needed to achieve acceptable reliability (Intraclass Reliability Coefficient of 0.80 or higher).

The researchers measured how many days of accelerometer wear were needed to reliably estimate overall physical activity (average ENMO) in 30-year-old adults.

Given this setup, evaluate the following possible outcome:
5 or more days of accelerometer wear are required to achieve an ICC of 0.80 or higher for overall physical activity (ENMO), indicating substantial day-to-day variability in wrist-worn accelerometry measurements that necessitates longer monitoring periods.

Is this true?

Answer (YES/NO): NO